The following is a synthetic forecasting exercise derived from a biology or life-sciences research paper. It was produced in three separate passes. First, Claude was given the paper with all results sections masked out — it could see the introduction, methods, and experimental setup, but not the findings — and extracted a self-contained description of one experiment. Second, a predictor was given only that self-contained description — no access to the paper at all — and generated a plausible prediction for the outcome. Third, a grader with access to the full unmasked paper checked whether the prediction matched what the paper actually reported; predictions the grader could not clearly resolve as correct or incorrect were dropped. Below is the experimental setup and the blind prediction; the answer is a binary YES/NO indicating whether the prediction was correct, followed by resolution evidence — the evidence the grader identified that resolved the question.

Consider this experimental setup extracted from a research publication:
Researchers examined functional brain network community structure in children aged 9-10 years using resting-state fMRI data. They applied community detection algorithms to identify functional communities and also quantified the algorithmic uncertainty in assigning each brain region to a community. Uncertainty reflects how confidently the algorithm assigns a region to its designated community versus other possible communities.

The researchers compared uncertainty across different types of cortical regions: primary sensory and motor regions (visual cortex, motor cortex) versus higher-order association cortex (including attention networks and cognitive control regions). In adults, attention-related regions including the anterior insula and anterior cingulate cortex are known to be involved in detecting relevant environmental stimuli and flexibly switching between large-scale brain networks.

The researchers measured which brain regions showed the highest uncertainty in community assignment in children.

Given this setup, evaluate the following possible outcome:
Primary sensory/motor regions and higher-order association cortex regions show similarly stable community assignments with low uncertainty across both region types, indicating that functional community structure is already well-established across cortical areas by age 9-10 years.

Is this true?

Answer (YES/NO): NO